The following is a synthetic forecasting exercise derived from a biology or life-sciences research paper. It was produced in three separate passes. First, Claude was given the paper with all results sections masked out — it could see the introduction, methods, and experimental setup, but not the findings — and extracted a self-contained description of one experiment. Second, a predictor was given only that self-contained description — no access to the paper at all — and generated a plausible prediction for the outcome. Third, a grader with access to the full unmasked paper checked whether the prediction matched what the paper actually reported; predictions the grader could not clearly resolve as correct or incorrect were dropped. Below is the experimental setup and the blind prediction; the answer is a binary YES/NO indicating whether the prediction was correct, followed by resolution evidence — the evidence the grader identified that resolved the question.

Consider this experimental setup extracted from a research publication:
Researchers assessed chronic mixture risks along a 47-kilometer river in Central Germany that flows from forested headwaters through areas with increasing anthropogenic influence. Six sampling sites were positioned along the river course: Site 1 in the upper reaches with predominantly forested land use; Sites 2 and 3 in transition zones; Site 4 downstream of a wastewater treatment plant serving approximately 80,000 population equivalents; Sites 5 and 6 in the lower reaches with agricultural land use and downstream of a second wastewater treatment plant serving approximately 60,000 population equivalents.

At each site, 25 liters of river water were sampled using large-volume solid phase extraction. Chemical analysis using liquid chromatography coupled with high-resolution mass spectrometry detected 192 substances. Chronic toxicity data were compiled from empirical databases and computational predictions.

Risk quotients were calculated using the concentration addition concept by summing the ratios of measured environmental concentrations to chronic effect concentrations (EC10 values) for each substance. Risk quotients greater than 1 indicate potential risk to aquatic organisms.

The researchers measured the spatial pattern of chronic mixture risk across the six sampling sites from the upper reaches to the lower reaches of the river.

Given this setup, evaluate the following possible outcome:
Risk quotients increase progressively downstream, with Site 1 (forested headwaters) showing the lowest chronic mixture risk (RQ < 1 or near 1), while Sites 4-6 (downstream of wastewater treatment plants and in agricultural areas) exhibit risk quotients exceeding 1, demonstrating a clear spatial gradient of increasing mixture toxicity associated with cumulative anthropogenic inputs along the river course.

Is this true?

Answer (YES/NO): NO